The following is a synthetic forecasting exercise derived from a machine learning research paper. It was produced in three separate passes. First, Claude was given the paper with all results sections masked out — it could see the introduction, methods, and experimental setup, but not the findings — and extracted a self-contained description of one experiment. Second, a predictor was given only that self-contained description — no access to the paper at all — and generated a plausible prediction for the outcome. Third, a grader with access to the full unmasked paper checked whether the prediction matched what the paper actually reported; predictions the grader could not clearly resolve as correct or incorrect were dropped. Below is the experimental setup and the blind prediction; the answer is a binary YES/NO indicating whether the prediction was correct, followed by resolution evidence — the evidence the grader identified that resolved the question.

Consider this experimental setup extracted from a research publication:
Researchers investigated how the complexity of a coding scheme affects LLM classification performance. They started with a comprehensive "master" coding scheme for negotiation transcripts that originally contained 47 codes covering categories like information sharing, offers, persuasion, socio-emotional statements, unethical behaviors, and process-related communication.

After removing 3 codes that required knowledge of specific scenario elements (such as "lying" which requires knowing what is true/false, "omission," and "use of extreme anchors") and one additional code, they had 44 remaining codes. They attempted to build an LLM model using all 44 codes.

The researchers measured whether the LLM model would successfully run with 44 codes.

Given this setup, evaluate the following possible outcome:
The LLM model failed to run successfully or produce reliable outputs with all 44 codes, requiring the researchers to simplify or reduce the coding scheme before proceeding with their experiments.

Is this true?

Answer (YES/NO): YES